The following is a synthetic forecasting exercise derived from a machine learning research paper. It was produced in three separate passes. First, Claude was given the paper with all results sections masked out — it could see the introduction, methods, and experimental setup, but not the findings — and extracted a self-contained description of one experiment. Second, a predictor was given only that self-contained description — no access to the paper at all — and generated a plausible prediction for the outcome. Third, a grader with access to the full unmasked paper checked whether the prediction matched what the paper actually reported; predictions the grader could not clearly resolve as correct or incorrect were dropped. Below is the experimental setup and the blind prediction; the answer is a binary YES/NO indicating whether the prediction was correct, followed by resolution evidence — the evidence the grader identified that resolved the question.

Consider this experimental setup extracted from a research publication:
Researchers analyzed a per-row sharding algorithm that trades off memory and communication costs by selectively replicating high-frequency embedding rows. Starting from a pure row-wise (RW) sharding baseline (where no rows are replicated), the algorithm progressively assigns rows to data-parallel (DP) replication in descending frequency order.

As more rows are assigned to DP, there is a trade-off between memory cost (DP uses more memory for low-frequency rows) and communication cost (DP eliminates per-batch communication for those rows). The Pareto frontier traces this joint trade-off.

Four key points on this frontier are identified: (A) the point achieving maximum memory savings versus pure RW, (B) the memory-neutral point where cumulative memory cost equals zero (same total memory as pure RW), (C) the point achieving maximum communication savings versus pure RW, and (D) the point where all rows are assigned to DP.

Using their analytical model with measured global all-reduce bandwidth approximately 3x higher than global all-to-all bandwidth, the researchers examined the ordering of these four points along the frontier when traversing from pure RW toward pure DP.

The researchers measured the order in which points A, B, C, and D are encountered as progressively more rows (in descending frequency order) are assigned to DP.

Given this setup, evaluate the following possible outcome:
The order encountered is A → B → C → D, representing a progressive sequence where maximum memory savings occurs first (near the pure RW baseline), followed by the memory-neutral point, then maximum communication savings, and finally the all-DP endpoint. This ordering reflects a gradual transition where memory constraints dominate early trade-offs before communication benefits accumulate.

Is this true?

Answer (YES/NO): YES